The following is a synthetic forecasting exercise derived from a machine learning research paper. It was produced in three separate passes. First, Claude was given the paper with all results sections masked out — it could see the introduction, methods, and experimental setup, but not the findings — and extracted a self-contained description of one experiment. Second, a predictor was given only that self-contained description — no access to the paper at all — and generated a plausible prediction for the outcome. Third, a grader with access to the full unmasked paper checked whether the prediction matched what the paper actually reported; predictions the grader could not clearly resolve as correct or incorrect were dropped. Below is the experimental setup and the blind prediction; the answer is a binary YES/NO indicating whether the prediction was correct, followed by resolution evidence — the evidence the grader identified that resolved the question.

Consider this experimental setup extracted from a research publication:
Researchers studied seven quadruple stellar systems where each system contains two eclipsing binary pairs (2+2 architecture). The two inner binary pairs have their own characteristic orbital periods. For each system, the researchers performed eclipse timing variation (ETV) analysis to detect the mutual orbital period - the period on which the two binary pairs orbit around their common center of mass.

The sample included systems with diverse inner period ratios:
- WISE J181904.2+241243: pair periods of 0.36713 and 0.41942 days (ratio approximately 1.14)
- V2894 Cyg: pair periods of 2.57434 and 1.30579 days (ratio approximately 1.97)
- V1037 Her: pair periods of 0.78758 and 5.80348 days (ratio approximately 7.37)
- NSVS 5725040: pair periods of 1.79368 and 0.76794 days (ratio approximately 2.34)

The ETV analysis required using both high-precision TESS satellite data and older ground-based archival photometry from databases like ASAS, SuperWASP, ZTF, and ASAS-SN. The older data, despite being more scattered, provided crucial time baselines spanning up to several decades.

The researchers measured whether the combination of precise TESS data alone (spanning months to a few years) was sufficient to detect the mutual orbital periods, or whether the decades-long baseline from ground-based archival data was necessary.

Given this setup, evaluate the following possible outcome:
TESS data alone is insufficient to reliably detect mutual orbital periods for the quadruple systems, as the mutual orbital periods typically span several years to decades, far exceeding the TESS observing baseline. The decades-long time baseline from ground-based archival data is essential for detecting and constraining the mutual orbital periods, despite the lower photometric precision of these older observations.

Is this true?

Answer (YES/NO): NO